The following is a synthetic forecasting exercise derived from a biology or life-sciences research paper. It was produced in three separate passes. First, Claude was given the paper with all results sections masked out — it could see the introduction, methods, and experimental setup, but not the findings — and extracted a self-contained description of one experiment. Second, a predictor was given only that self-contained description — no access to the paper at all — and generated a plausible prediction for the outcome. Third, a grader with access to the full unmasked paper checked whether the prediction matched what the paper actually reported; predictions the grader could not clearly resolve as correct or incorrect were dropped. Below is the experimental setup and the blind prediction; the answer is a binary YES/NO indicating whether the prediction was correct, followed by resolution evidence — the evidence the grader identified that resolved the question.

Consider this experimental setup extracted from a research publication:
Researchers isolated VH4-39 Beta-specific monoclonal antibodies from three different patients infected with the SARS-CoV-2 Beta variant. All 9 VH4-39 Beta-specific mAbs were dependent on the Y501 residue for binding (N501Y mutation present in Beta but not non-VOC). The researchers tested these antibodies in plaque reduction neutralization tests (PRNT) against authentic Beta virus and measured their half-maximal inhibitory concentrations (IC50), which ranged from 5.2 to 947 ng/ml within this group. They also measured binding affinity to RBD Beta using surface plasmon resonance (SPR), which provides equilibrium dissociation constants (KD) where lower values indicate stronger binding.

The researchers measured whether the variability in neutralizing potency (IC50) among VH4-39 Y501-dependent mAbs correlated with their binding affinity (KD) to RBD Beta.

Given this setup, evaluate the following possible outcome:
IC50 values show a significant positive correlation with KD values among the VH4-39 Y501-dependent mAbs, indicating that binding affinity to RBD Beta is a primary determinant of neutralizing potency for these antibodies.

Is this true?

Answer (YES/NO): YES